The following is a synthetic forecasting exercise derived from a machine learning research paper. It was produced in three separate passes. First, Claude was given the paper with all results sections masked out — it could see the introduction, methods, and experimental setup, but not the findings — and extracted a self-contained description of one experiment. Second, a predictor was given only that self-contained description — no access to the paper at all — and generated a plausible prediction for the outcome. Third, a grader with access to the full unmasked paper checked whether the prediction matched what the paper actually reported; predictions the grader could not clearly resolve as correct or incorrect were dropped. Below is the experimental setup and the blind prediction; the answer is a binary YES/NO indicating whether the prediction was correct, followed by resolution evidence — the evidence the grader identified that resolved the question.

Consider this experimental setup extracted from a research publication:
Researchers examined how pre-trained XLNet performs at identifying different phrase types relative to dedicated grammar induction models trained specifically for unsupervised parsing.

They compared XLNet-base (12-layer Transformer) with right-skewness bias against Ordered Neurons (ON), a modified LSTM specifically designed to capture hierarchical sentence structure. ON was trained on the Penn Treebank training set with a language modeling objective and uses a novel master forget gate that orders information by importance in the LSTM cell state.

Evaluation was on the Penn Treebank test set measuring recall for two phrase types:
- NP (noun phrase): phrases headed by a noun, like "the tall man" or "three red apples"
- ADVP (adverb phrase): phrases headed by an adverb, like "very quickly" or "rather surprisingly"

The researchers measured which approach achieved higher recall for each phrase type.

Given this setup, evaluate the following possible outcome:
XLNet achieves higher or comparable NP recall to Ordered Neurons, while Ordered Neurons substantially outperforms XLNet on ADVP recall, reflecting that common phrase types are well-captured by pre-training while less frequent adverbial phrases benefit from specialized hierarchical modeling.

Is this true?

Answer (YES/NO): NO